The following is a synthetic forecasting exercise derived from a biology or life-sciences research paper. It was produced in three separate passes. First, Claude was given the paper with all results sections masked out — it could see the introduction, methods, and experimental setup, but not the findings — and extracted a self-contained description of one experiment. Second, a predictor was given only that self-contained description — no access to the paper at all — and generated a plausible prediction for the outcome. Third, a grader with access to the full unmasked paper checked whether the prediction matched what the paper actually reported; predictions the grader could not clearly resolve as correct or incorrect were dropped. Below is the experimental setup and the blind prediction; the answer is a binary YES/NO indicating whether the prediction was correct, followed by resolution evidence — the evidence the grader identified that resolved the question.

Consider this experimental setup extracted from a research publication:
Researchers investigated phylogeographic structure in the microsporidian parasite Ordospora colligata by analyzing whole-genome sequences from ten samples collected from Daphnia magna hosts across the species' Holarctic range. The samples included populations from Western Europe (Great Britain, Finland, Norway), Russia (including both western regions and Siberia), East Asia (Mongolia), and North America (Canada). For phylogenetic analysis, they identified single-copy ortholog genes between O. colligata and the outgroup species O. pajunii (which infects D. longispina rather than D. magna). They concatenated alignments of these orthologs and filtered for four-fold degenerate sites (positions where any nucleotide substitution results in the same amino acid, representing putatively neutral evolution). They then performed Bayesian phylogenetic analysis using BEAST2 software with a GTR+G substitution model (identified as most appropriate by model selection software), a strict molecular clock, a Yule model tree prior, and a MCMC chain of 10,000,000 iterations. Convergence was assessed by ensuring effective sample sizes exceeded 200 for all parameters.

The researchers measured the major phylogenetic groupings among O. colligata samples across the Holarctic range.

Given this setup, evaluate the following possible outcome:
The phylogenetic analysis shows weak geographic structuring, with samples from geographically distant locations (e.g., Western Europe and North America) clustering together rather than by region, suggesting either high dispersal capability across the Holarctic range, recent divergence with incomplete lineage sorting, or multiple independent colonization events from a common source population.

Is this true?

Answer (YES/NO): NO